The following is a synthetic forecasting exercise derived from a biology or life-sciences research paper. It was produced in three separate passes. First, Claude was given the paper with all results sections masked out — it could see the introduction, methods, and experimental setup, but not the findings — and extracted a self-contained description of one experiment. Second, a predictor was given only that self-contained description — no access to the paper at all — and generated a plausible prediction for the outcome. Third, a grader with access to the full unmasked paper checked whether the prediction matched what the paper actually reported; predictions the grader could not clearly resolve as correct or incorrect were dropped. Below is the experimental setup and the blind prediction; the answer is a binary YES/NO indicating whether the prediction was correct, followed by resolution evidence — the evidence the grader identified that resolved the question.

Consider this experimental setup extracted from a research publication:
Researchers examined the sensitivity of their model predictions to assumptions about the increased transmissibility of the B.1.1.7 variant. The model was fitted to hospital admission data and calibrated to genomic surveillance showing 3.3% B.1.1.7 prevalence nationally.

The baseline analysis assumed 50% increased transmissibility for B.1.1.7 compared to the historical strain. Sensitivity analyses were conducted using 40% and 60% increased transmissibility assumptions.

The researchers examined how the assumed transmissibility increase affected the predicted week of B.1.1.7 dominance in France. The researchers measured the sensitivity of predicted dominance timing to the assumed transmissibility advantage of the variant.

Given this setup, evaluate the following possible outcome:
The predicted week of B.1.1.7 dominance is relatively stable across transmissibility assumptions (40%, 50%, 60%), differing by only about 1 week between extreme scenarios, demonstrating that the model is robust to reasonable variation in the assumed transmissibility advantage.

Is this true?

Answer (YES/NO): NO